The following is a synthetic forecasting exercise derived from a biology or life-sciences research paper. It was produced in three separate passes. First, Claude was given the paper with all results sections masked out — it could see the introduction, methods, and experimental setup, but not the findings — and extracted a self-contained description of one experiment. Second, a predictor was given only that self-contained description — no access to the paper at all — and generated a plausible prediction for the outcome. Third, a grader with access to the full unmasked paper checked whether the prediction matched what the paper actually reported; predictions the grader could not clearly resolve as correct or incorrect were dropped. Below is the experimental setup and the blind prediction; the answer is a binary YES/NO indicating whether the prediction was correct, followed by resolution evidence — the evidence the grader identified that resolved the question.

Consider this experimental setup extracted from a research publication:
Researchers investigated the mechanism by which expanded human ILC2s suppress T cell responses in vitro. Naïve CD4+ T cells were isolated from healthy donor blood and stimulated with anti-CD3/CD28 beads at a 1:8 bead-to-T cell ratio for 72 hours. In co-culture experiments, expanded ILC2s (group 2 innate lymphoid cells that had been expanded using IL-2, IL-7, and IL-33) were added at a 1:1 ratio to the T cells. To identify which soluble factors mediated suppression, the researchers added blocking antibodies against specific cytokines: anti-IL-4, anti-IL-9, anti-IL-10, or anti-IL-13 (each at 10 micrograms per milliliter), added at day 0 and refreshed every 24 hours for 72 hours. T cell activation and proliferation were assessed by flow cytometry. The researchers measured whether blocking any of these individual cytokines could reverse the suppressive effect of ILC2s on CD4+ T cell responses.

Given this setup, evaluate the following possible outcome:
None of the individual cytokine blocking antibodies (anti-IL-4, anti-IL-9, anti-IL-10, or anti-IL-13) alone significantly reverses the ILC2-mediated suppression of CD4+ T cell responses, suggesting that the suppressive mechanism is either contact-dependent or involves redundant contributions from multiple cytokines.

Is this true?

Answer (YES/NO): NO